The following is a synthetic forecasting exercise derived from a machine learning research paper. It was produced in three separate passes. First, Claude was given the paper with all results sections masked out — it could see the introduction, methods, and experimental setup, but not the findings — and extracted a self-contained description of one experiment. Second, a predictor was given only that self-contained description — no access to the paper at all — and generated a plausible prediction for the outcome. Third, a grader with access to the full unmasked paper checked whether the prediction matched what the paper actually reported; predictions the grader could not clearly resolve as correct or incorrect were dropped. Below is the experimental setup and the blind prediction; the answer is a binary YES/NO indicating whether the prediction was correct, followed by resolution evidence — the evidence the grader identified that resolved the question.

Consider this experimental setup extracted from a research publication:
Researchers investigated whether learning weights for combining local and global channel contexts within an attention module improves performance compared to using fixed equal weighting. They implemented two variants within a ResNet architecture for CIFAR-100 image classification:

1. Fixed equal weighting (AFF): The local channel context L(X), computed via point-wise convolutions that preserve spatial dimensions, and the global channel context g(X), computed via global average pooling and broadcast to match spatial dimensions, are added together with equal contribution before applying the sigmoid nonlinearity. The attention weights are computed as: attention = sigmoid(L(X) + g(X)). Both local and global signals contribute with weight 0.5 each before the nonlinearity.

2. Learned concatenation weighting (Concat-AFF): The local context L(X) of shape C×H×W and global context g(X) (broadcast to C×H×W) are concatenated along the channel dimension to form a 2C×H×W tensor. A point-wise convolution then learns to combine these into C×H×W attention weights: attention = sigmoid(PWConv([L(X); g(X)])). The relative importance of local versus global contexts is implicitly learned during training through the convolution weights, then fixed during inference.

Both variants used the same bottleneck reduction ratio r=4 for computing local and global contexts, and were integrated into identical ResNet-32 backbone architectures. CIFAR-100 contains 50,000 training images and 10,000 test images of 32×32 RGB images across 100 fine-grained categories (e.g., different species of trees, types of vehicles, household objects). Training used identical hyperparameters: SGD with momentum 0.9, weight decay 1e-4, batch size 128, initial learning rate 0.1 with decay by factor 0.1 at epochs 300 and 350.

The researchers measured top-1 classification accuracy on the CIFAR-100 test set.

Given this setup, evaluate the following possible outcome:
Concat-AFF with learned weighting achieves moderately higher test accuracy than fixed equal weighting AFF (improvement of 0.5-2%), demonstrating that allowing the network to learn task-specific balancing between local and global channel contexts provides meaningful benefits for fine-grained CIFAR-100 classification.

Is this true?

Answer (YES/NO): NO